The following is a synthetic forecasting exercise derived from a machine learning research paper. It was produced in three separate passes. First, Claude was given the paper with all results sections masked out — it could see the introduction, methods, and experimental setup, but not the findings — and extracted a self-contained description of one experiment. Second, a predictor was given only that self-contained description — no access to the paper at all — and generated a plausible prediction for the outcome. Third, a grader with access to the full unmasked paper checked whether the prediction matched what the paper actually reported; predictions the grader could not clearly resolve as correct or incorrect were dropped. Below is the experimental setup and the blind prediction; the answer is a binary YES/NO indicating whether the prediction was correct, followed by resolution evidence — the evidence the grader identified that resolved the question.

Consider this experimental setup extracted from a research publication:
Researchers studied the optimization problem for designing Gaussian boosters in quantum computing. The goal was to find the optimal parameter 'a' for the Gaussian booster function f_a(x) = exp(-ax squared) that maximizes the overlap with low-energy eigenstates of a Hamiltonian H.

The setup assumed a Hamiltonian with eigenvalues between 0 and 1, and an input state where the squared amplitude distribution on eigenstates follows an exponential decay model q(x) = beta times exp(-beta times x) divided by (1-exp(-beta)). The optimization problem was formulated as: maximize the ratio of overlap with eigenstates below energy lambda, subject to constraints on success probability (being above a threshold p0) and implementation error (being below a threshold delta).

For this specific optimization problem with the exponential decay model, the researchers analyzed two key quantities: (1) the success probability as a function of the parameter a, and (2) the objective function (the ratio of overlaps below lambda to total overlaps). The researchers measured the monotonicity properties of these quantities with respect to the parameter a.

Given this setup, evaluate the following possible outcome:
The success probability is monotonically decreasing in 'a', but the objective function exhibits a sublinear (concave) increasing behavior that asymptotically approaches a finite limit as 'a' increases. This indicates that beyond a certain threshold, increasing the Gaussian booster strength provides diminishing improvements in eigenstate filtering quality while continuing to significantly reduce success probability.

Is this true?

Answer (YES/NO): NO